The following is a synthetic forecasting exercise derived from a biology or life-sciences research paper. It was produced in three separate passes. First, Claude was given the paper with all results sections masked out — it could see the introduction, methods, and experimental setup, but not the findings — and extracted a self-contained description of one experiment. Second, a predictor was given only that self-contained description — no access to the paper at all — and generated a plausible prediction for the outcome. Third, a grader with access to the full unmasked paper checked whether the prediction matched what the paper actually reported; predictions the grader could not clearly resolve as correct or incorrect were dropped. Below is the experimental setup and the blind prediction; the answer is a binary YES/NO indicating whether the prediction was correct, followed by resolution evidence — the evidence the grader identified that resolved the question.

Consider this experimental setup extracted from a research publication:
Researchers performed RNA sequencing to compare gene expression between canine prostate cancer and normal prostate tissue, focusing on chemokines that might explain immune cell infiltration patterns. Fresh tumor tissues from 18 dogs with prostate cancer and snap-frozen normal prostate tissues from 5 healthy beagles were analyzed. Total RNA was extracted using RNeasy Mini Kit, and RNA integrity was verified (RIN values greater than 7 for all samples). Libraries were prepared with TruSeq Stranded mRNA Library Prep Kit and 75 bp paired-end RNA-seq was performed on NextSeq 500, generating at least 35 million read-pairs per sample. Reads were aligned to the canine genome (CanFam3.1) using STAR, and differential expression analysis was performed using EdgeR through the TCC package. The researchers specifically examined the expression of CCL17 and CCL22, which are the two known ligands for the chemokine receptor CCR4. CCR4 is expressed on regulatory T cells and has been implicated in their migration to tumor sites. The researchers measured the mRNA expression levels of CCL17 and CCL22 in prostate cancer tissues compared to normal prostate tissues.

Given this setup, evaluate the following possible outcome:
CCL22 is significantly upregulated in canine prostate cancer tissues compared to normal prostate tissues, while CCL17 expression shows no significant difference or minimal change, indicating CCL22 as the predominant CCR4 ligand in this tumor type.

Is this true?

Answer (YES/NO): NO